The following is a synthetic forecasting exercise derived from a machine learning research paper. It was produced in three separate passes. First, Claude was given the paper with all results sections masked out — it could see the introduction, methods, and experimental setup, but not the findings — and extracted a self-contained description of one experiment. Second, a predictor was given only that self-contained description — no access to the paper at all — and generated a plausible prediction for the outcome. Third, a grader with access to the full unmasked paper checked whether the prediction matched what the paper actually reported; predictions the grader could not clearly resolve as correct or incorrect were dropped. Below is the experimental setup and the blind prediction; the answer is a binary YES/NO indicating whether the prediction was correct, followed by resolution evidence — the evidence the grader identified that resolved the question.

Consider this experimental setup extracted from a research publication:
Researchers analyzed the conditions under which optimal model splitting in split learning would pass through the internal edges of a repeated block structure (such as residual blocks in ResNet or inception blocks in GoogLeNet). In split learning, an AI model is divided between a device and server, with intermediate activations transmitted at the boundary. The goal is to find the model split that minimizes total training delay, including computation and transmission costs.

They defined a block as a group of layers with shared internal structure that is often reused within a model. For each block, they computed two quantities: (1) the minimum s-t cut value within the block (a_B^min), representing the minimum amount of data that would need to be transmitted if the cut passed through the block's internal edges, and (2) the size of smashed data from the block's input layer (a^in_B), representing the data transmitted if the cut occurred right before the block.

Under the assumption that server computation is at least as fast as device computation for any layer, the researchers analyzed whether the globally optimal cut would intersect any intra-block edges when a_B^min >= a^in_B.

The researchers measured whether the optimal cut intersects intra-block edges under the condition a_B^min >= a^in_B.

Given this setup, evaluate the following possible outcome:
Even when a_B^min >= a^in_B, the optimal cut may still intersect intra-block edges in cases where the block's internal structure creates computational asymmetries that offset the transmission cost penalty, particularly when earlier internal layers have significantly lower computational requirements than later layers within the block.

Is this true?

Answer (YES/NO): NO